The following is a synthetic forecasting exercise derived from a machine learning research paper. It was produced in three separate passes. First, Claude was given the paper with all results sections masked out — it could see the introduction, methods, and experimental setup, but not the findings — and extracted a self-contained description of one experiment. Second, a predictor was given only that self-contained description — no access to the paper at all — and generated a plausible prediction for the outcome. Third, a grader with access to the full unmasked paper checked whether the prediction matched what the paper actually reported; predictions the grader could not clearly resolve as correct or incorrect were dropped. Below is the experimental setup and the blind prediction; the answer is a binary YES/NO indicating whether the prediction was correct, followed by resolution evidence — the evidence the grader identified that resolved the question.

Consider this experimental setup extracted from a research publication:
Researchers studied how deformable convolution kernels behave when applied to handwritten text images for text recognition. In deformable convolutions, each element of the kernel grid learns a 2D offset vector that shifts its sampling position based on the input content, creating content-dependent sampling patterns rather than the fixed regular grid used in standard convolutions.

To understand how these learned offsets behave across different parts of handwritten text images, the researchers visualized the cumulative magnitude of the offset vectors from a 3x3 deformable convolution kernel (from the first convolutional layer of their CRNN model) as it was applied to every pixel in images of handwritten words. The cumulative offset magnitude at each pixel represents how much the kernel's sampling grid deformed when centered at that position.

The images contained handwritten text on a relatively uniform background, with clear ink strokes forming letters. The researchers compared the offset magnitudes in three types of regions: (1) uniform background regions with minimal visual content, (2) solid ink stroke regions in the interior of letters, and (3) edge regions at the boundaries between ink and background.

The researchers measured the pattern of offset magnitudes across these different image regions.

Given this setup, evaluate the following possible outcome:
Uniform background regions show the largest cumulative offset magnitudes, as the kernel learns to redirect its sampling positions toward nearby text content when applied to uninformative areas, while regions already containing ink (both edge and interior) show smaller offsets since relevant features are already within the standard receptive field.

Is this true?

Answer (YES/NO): NO